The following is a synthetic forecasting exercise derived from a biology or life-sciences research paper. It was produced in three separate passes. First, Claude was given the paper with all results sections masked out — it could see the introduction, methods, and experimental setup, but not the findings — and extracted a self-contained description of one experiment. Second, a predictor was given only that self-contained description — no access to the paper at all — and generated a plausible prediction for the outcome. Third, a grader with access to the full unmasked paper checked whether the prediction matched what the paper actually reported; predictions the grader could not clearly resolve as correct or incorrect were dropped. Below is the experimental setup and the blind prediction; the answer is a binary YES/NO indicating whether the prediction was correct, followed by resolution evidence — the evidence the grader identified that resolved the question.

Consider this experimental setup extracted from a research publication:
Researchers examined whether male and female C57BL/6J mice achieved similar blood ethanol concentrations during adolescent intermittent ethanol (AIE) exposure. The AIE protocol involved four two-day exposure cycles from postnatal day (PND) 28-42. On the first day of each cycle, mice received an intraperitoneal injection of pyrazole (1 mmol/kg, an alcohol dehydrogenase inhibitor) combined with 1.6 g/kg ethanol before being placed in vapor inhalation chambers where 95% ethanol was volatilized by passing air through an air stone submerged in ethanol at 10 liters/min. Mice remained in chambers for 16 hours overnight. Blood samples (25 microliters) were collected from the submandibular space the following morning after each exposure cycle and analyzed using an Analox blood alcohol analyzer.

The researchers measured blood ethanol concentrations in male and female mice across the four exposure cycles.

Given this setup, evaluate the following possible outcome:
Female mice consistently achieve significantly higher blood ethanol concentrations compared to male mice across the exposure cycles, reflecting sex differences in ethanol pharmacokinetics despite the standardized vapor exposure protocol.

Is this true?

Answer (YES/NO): NO